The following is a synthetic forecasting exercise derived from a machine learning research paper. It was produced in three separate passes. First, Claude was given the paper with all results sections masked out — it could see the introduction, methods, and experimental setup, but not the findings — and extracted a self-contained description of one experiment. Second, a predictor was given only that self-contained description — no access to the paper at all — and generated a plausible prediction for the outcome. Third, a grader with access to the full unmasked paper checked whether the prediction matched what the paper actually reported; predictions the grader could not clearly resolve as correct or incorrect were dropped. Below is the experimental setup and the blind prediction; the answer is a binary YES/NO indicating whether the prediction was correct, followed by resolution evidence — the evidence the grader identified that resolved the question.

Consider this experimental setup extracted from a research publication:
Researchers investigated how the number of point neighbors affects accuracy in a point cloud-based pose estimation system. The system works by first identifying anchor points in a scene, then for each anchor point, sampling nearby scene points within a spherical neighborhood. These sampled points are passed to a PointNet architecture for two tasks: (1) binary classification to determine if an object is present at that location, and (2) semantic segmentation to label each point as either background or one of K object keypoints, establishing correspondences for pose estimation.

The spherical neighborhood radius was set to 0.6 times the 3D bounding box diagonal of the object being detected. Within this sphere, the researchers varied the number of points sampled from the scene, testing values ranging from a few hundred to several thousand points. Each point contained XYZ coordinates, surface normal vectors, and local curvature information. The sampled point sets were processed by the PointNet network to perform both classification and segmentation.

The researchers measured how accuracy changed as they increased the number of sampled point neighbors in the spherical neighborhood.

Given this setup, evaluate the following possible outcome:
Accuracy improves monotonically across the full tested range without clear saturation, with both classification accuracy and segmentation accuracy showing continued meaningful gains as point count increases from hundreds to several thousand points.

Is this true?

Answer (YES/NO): NO